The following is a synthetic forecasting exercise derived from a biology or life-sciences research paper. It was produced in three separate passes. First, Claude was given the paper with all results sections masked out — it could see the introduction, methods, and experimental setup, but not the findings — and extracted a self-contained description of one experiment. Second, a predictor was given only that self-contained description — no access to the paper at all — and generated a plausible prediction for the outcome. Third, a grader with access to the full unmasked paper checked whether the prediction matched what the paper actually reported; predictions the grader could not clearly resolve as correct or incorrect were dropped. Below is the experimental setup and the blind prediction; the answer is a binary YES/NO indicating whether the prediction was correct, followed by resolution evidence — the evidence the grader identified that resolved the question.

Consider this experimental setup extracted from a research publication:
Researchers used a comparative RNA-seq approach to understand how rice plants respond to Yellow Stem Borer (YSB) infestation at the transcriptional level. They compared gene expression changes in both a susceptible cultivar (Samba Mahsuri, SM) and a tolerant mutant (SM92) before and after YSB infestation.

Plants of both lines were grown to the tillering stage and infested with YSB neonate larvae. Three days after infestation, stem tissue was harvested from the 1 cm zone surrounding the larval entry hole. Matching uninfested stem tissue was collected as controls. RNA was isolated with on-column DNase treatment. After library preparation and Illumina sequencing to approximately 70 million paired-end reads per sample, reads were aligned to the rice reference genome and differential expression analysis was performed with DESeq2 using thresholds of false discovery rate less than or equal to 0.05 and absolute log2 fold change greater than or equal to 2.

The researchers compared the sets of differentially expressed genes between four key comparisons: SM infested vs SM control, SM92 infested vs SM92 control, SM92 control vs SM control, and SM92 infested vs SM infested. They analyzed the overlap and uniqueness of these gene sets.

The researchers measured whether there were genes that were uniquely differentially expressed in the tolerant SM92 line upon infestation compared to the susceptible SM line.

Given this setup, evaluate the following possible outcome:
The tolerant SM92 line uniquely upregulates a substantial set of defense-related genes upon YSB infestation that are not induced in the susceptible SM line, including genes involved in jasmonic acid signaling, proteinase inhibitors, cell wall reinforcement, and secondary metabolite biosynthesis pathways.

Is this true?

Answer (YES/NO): NO